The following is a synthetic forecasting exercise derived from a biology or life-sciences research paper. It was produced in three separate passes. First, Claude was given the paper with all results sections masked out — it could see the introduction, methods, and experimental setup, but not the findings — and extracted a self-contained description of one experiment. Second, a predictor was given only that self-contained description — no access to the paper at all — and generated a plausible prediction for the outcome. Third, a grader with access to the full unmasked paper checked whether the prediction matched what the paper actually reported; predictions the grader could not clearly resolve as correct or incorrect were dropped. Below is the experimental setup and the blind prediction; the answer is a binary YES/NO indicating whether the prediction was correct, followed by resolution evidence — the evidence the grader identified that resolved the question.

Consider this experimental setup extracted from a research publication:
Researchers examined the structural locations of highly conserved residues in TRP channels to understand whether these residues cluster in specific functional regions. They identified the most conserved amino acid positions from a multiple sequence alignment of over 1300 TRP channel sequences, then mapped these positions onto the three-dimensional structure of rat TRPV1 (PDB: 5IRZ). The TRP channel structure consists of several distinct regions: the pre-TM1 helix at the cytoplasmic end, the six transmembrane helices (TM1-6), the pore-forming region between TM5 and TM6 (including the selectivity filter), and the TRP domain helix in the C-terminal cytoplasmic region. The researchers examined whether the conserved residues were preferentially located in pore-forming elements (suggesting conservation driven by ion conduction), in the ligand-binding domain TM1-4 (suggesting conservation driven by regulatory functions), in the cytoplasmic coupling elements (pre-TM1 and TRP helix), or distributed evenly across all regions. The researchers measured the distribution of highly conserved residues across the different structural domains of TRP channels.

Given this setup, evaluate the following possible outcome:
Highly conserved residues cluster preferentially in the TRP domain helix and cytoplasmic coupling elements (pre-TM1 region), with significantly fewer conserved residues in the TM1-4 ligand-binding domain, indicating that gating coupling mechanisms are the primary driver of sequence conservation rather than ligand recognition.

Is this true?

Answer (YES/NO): NO